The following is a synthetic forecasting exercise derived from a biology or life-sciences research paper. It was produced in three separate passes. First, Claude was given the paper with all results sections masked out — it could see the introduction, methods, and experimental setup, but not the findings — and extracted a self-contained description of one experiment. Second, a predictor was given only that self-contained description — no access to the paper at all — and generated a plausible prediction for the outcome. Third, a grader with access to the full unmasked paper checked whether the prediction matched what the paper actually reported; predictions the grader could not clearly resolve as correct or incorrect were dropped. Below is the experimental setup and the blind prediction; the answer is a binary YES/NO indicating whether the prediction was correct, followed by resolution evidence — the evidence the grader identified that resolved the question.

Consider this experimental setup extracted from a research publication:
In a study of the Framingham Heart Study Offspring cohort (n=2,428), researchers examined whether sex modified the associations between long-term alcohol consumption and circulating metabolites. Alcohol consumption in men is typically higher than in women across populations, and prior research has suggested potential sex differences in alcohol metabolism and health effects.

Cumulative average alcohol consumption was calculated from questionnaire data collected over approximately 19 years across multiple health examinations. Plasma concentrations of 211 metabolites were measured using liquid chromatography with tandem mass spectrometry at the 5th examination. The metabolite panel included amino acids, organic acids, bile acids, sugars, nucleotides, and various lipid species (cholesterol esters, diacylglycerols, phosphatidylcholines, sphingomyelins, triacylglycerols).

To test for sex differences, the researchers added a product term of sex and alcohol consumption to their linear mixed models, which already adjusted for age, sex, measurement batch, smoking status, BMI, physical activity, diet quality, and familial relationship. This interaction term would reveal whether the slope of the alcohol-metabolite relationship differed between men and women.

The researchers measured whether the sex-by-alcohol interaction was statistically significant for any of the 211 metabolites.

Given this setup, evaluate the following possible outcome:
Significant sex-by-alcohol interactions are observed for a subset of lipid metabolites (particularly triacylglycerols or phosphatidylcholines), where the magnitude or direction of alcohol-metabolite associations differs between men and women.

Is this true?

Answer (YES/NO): YES